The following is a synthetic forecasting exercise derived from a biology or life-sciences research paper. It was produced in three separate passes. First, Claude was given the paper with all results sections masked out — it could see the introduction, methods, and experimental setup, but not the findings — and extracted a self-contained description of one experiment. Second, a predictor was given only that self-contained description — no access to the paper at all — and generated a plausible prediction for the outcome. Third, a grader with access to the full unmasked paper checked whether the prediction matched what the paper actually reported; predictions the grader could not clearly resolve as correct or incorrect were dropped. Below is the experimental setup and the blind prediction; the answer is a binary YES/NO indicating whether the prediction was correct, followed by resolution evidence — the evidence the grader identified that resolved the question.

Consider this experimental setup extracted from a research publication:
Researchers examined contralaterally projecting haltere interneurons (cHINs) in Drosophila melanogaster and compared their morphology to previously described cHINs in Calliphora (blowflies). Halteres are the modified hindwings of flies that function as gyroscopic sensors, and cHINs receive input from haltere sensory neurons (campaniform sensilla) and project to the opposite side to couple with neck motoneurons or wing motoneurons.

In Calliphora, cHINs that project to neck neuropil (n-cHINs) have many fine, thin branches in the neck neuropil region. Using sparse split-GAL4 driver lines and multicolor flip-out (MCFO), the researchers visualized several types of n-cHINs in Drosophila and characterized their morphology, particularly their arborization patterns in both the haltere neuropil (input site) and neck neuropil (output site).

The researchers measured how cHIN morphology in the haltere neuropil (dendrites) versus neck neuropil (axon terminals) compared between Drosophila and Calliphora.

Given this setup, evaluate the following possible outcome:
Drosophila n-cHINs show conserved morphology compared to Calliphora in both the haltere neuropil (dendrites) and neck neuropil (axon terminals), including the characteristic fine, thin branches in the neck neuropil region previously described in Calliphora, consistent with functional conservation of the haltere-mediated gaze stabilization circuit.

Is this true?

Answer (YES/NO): NO